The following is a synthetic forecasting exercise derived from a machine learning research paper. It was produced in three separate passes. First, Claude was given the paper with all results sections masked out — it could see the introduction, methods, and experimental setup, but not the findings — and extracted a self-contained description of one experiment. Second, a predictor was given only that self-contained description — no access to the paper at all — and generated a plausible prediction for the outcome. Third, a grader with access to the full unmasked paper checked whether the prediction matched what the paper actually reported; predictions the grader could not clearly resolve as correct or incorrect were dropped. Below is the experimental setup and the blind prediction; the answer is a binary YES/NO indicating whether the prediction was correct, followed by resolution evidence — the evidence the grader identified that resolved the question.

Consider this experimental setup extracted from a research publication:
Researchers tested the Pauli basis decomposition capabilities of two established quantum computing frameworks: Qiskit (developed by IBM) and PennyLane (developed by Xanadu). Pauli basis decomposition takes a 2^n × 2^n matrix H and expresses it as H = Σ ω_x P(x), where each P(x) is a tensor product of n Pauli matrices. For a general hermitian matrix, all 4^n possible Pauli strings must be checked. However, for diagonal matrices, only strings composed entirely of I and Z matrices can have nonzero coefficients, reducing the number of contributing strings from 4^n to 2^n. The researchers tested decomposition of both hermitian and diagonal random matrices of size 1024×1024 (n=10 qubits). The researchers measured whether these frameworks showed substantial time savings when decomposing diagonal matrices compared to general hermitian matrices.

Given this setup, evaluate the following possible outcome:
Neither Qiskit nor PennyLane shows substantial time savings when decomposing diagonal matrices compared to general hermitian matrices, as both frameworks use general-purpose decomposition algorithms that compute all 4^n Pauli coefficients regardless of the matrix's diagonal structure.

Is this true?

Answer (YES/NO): YES